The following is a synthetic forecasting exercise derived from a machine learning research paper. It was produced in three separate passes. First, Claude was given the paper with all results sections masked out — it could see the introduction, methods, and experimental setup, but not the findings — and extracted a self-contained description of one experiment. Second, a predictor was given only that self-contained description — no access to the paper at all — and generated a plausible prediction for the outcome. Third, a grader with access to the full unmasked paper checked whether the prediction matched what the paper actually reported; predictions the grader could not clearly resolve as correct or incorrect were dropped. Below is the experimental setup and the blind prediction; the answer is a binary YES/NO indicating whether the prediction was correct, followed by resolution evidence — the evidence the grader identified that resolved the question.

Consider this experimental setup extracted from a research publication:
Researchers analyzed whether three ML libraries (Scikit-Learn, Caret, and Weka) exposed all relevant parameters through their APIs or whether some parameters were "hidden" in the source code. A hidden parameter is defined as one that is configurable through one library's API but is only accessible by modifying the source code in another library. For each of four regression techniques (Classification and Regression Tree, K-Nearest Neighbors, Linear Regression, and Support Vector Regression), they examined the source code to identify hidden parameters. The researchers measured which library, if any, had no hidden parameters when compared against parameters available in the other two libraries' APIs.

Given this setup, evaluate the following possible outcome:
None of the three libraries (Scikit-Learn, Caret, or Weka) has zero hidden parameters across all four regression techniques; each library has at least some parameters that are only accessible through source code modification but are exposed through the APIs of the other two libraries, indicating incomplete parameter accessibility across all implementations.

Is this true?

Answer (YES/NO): NO